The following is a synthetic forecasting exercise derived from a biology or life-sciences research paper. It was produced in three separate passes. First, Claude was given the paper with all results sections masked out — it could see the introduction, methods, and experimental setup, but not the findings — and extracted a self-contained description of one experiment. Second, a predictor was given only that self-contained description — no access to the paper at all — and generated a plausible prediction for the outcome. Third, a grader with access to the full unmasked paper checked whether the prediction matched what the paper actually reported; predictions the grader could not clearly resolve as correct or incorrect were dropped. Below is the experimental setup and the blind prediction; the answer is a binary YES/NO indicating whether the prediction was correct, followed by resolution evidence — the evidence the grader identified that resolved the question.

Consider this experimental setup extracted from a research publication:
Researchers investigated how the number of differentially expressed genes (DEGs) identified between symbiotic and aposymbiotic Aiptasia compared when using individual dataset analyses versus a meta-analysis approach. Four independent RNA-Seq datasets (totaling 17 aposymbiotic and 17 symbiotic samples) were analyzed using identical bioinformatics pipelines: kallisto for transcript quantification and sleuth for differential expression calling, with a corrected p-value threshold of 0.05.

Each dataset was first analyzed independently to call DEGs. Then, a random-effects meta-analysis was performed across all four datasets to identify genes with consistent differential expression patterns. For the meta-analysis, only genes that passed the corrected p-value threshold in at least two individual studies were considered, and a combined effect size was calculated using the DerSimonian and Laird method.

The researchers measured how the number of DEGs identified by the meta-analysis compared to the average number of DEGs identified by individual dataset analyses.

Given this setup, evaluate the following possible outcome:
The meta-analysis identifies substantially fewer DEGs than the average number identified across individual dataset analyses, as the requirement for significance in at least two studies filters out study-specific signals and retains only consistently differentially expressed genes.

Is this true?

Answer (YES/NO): YES